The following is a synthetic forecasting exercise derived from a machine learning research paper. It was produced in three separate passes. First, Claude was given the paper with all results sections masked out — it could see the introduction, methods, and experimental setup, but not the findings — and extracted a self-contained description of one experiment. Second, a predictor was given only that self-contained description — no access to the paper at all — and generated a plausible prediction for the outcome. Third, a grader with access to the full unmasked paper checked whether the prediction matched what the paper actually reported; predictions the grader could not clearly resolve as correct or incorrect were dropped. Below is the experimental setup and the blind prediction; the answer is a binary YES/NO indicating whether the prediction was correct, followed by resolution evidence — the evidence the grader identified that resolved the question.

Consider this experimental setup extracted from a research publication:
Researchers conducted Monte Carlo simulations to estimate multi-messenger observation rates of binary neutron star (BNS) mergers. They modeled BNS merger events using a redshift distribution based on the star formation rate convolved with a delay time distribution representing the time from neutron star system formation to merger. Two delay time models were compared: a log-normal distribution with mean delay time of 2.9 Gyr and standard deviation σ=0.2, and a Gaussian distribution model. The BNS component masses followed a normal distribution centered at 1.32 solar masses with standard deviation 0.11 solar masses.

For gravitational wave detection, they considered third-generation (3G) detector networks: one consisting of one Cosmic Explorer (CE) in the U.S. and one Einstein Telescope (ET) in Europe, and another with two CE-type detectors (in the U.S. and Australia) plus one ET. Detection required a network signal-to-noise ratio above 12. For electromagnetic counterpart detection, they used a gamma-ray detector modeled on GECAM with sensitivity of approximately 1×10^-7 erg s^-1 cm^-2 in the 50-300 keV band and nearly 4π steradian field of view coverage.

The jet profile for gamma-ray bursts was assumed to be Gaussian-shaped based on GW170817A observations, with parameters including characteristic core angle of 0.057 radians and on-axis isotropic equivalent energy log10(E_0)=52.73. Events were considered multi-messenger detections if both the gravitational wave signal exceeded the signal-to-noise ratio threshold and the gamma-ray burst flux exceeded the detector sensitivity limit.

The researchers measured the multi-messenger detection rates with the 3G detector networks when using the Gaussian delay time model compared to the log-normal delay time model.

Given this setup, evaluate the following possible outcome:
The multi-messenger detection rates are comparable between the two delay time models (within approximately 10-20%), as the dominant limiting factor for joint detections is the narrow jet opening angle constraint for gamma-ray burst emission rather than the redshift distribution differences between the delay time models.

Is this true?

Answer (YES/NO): NO